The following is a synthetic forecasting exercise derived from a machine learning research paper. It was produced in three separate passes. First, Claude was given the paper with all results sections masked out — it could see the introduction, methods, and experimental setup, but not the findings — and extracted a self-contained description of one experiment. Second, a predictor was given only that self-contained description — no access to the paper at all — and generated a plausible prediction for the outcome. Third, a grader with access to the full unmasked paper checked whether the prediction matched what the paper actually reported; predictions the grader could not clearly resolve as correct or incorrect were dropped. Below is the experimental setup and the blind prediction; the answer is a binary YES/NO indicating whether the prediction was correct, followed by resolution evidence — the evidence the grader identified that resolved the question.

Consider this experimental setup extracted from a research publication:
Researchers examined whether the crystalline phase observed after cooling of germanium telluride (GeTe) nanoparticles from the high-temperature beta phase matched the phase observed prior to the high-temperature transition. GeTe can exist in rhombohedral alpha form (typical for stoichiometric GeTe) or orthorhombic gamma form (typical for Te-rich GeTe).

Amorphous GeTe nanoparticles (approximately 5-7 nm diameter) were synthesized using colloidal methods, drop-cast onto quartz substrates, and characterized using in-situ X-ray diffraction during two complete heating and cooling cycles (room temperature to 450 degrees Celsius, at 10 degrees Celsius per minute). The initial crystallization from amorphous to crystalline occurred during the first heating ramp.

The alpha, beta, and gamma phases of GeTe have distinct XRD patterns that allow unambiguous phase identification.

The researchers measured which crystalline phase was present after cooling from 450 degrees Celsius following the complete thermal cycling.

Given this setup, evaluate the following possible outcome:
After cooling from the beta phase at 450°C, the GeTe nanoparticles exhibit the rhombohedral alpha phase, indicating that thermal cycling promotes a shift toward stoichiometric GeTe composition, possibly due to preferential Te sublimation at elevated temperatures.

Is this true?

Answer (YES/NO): YES